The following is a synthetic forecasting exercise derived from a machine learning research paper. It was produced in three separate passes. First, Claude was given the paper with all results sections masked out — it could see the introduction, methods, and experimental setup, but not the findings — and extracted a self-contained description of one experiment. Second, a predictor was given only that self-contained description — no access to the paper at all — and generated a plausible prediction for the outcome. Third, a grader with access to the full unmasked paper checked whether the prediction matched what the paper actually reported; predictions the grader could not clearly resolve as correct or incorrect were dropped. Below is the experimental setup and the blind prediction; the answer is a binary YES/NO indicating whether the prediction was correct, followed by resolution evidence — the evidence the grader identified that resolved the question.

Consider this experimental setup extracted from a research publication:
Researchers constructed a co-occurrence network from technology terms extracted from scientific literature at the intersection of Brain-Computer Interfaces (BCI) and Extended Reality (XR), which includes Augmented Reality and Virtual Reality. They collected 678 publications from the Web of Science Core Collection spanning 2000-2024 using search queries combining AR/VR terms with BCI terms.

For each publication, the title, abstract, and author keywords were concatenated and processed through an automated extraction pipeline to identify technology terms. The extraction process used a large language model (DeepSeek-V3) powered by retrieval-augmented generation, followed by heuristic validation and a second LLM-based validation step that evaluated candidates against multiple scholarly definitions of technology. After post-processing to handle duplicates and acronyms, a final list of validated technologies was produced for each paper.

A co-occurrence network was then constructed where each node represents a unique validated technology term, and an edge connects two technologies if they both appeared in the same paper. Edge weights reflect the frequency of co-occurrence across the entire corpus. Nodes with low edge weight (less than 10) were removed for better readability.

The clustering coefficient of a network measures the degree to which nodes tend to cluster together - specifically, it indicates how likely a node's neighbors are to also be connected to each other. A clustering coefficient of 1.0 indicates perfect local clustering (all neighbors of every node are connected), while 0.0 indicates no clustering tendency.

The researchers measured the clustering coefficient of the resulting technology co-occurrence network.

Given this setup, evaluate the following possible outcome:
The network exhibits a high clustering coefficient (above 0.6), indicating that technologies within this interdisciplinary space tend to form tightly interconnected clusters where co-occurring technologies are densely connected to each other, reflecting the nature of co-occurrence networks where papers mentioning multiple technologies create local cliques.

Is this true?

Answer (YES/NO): YES